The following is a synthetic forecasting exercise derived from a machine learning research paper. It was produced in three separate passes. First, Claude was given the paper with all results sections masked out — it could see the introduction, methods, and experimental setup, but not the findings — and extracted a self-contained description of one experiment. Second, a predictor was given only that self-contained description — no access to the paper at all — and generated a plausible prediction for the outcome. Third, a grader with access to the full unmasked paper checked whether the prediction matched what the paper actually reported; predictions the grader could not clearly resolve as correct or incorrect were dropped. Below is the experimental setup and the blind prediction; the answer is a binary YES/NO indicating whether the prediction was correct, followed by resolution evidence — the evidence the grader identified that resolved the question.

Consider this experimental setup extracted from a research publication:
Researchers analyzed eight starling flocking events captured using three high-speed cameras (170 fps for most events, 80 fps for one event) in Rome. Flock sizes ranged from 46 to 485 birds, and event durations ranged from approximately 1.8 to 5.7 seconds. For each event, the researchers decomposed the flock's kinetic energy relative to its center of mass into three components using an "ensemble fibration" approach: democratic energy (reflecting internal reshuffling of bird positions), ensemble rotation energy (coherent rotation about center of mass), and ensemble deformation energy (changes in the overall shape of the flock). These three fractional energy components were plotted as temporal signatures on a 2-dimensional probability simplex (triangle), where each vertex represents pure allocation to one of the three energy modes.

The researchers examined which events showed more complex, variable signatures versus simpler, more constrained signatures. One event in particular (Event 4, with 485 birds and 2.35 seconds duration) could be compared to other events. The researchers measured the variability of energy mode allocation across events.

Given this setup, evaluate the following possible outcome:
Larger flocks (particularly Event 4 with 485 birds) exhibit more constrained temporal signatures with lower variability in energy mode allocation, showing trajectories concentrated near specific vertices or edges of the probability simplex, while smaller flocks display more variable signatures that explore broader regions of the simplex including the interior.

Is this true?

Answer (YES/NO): YES